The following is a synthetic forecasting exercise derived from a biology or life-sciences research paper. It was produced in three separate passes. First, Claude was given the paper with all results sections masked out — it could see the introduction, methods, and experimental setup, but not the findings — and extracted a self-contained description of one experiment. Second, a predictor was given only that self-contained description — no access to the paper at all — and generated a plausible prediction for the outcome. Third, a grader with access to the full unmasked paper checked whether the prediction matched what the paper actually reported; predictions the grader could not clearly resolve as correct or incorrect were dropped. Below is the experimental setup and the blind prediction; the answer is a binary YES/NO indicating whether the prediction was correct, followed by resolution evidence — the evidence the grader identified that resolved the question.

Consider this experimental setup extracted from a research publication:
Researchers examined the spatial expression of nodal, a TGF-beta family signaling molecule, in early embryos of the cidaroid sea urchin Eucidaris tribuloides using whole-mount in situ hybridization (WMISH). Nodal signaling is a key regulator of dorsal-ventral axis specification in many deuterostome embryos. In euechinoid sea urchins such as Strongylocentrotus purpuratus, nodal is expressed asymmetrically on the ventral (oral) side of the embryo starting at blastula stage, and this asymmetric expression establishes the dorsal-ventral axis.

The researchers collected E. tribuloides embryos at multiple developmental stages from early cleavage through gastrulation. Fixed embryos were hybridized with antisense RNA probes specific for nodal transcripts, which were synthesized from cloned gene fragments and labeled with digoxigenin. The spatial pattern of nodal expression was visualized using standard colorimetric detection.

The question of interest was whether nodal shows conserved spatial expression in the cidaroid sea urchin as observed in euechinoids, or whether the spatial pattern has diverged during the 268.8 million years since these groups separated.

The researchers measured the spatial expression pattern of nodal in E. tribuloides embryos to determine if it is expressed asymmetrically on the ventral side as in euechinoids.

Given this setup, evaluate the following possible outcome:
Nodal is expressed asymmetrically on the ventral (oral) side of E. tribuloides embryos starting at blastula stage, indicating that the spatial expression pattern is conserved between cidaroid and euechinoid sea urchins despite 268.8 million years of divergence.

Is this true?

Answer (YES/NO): YES